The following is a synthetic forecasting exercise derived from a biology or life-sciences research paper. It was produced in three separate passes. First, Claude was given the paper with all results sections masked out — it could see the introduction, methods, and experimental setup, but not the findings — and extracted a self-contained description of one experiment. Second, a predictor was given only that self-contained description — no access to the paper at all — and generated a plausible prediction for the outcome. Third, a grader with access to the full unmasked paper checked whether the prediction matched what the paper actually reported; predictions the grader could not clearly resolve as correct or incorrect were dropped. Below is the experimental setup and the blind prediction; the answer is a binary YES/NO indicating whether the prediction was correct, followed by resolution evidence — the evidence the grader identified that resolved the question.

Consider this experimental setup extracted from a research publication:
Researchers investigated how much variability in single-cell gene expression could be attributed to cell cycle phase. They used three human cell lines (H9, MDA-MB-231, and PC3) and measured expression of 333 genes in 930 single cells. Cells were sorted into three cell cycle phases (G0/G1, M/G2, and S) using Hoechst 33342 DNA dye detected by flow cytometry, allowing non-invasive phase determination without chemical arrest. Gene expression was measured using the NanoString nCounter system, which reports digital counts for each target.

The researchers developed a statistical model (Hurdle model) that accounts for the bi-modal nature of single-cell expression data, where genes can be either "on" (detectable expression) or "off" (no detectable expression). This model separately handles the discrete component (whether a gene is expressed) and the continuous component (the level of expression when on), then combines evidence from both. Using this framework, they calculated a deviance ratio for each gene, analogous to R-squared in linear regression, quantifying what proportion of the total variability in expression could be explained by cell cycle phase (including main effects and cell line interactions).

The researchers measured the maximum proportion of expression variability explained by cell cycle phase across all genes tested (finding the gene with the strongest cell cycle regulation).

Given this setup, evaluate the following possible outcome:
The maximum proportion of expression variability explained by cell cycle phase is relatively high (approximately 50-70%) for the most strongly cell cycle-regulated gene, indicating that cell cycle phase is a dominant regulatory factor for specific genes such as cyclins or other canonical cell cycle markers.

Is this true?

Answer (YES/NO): NO